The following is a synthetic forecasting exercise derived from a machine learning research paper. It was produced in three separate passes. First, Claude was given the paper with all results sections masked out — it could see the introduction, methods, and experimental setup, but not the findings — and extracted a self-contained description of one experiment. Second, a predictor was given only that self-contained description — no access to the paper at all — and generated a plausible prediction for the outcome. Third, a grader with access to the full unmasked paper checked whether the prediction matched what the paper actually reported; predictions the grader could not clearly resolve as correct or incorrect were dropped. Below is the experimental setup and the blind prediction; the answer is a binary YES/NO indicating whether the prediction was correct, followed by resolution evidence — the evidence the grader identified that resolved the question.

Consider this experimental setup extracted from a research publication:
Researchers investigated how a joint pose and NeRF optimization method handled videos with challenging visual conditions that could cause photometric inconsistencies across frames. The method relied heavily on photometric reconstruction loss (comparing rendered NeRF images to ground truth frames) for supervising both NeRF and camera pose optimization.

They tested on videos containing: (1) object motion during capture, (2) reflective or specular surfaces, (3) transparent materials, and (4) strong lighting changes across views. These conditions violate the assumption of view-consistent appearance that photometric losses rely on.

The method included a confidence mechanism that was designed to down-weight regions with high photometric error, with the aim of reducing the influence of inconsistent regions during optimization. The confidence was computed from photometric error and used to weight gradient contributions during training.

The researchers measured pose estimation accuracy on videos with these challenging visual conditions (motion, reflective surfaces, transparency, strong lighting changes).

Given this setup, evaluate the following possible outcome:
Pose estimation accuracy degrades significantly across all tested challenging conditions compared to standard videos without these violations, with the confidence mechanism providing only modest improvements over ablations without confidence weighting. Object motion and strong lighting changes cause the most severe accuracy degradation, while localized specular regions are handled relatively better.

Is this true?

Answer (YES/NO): NO